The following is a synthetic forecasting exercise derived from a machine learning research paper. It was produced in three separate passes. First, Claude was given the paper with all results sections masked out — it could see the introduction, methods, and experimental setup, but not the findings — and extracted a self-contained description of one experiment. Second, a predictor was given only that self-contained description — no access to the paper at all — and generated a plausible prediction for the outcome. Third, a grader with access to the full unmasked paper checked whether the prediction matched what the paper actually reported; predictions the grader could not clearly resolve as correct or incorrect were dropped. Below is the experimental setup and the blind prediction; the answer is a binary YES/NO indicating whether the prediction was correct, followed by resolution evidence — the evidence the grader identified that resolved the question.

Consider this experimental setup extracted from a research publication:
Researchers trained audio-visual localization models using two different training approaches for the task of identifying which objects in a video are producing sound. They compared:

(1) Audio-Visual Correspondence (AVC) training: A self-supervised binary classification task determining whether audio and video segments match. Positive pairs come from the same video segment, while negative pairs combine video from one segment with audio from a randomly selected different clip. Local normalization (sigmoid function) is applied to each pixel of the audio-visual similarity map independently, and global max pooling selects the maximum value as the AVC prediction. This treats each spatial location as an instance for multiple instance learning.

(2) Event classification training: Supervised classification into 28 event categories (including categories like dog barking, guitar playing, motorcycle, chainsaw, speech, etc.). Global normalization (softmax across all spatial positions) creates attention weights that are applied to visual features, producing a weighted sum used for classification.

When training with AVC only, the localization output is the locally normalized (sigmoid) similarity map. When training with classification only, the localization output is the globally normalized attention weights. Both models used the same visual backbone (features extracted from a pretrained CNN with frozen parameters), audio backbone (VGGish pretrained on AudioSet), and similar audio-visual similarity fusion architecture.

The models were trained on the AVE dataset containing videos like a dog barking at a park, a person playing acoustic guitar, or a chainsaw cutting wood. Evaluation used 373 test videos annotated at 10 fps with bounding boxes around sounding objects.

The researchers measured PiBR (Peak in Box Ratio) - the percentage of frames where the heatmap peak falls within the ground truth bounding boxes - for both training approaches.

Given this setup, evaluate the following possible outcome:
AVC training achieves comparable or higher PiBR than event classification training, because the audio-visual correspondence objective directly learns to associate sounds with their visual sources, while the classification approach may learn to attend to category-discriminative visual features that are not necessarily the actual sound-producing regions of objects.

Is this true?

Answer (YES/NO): NO